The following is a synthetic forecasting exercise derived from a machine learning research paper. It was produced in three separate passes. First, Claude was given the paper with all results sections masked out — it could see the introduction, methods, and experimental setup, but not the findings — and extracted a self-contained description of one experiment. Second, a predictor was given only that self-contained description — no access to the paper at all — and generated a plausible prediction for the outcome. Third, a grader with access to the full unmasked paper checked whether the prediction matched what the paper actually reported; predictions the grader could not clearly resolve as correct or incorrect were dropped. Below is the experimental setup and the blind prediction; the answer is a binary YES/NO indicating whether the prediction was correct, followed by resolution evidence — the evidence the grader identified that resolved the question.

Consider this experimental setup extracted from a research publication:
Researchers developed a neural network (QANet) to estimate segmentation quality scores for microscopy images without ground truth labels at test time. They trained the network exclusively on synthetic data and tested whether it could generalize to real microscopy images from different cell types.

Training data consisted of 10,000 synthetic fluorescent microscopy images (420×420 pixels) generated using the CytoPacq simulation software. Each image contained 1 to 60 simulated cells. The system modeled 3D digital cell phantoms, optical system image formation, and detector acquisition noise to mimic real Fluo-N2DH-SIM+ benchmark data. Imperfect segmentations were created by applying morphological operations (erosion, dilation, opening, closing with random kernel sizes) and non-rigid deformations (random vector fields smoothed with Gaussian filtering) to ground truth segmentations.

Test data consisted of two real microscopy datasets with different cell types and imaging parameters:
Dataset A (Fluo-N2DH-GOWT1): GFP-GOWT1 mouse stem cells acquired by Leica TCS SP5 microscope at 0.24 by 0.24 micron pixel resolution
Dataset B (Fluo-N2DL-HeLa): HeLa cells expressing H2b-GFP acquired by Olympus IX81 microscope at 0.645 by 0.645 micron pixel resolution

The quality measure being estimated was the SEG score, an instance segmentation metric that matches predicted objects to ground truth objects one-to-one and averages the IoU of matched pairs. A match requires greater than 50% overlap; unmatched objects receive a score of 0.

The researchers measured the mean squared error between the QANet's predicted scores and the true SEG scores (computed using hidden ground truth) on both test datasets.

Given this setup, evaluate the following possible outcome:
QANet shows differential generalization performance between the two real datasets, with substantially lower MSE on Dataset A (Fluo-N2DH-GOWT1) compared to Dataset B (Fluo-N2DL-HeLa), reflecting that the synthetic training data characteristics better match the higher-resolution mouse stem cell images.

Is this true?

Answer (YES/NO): NO